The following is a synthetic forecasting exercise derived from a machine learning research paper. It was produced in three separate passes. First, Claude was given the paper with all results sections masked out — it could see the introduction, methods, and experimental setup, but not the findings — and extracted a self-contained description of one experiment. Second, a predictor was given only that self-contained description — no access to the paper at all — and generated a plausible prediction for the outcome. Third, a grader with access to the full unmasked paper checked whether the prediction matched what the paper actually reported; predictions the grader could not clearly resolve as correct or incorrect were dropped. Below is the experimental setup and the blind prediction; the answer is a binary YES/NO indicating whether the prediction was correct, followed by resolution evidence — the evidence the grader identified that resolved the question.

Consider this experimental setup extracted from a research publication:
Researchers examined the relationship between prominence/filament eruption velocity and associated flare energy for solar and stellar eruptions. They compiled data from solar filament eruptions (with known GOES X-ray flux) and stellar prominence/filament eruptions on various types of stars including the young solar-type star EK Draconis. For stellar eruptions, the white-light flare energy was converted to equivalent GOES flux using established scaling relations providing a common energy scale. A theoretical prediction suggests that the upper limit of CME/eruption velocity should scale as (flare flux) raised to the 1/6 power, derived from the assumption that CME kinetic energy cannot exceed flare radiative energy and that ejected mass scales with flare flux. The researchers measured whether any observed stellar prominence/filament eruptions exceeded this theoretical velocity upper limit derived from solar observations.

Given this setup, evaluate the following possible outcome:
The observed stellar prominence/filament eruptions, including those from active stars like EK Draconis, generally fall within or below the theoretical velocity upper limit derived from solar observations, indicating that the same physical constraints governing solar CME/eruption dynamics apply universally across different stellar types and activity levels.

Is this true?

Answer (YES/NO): YES